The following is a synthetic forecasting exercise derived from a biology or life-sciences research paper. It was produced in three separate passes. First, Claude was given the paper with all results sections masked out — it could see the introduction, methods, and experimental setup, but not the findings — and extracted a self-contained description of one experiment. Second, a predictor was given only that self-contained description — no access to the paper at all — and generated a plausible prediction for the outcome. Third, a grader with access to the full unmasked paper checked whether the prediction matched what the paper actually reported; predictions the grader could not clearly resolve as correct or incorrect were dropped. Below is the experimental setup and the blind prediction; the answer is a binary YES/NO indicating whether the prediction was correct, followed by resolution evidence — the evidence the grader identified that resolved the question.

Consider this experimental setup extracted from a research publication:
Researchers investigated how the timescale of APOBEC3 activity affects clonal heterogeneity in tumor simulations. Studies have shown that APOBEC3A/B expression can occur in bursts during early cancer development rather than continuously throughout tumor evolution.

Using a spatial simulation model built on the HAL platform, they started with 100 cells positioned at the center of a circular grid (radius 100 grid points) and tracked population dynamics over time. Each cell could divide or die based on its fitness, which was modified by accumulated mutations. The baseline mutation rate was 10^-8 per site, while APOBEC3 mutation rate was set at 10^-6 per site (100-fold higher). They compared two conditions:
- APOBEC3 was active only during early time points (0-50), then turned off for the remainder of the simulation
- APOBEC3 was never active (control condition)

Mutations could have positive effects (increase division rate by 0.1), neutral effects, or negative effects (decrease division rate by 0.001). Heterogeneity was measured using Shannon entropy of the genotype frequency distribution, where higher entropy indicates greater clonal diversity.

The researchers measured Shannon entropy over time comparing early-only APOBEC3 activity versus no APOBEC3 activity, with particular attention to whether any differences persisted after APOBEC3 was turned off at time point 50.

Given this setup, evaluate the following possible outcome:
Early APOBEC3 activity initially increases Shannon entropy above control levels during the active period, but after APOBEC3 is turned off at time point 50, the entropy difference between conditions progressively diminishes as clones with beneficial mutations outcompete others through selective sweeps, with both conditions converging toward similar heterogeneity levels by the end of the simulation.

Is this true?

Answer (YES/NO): NO